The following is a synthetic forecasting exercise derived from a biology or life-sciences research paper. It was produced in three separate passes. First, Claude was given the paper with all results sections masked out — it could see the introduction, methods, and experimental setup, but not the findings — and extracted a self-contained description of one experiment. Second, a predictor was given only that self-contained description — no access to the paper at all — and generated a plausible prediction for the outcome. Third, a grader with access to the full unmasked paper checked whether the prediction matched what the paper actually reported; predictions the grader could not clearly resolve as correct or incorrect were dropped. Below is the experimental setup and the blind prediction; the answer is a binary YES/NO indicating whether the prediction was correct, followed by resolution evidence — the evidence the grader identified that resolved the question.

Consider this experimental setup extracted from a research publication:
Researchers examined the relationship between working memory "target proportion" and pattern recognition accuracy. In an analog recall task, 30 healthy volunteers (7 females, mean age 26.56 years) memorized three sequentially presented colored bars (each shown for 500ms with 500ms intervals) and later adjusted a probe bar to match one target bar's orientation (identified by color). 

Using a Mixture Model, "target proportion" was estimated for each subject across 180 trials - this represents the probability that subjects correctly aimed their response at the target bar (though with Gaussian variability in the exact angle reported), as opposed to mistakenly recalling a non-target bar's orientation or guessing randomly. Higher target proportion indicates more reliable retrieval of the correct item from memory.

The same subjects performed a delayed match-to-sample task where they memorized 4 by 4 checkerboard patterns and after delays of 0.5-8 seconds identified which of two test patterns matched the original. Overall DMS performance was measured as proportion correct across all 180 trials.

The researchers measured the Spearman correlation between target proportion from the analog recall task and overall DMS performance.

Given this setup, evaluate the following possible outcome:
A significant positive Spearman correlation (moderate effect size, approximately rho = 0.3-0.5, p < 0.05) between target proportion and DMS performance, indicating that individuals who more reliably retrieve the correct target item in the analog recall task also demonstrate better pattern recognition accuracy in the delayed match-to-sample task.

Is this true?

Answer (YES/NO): NO